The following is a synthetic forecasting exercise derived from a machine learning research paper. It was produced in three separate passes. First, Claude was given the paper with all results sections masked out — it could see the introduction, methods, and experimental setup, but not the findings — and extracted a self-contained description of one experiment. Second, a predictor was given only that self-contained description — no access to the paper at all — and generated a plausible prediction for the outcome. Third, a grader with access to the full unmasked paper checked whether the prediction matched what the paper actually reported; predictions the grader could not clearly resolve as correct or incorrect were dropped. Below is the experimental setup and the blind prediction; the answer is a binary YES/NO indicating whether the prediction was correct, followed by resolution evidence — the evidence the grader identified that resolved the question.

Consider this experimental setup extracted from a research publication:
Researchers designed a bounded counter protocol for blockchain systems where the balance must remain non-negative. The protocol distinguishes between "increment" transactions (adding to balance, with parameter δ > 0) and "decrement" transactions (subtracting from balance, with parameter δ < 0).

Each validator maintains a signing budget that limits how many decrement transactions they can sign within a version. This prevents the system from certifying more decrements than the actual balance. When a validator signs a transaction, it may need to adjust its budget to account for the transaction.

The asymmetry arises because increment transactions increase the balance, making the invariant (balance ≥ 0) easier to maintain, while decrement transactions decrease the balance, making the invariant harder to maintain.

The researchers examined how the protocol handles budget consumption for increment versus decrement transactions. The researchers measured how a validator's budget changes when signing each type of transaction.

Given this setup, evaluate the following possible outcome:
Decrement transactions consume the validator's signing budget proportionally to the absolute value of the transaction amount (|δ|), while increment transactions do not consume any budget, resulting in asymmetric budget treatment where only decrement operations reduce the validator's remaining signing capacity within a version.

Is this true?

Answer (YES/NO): YES